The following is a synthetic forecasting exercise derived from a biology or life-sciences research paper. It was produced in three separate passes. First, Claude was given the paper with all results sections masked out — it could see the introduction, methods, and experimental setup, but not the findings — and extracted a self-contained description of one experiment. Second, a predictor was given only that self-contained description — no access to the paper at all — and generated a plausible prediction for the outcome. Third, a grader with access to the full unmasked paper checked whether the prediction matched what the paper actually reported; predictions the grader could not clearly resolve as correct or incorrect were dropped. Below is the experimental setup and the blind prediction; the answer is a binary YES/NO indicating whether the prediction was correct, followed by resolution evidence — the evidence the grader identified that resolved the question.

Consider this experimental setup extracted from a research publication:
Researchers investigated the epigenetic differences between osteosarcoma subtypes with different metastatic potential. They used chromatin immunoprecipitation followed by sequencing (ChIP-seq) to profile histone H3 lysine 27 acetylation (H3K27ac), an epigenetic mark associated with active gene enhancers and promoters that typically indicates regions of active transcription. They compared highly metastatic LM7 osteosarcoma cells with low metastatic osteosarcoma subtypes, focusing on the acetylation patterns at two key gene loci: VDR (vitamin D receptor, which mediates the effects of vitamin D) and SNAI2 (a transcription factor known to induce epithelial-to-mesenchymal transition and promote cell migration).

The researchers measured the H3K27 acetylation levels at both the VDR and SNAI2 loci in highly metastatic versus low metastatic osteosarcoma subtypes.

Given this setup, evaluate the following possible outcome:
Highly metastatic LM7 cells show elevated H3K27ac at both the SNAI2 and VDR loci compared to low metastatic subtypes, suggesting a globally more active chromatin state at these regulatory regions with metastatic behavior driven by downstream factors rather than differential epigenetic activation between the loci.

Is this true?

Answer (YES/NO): NO